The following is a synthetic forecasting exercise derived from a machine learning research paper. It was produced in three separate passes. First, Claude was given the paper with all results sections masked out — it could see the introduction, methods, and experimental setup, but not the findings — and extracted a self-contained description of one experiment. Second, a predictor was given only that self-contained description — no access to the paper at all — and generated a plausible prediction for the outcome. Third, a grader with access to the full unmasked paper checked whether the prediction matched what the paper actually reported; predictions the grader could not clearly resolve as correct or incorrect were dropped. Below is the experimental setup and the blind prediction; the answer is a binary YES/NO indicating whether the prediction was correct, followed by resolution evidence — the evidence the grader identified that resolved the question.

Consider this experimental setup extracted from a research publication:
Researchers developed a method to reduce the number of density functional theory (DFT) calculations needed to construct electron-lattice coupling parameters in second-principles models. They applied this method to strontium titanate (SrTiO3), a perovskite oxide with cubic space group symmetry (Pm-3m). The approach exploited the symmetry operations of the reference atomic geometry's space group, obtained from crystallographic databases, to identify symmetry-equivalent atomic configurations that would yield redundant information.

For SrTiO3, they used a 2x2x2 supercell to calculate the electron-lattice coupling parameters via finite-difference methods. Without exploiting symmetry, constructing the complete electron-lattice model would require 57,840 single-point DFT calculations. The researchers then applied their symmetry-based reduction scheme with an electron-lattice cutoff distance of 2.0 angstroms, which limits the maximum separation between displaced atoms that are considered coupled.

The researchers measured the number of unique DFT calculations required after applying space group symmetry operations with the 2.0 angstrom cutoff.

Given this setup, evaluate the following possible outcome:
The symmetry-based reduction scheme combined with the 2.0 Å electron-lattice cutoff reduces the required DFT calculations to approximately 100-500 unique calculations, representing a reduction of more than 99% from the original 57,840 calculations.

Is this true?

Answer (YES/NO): NO